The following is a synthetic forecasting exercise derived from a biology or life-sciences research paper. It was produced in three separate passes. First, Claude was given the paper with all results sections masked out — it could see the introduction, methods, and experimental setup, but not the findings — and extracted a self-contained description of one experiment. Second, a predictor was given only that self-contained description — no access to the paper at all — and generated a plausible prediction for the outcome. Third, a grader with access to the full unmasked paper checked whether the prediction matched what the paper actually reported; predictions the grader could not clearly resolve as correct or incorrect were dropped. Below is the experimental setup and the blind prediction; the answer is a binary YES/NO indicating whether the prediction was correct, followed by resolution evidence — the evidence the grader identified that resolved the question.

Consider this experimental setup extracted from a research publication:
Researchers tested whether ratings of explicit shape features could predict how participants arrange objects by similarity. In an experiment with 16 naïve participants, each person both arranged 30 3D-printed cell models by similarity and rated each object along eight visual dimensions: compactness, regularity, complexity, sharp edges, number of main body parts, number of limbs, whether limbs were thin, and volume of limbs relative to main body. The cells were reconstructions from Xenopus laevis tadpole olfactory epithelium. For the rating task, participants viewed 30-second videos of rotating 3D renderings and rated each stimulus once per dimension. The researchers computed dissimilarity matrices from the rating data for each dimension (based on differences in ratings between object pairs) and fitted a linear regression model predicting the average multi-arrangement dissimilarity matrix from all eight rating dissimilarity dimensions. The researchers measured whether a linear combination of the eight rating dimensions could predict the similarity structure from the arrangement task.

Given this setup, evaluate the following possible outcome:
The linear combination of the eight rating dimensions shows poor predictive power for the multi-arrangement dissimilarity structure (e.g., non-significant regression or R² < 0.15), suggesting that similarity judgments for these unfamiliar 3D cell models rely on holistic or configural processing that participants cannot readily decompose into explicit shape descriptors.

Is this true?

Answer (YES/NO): NO